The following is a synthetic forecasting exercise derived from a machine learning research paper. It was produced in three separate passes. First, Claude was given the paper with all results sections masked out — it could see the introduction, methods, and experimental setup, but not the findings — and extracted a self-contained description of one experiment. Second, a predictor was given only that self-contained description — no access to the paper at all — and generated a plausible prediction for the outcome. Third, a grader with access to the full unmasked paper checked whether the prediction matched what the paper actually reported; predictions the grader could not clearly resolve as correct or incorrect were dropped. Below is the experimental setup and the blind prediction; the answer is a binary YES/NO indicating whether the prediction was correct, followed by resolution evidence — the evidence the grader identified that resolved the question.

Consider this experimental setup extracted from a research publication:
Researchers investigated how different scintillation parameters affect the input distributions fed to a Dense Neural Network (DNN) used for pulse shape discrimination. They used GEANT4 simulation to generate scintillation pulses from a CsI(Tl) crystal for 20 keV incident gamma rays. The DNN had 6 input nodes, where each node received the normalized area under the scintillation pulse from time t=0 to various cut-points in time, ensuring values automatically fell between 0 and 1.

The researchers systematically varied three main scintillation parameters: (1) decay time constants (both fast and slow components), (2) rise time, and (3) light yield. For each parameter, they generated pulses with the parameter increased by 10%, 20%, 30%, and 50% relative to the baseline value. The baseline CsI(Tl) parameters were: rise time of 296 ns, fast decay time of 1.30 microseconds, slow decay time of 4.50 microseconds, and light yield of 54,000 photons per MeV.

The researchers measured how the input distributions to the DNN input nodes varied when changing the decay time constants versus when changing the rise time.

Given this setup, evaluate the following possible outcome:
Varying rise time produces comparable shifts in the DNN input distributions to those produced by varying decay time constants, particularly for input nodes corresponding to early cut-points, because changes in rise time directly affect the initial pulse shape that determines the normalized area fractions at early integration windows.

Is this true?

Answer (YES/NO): NO